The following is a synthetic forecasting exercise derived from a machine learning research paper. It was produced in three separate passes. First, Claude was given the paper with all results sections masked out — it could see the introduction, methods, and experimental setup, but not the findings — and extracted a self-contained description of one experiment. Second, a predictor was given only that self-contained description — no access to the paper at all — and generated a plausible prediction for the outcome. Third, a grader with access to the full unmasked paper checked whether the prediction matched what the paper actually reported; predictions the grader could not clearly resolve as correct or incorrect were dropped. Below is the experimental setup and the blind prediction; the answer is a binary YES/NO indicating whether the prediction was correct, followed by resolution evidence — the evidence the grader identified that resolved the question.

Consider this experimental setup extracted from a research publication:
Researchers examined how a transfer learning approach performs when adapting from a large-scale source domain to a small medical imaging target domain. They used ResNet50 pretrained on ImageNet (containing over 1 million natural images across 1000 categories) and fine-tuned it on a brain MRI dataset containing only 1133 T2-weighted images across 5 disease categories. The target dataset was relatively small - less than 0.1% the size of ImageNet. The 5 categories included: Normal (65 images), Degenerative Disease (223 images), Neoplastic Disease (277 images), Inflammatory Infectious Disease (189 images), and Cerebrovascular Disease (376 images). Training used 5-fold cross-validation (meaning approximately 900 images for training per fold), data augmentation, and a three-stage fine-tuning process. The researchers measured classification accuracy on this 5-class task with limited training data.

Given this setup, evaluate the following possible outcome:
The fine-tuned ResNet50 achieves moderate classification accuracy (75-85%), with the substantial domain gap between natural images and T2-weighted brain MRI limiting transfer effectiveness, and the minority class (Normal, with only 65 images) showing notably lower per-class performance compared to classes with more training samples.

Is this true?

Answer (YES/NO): NO